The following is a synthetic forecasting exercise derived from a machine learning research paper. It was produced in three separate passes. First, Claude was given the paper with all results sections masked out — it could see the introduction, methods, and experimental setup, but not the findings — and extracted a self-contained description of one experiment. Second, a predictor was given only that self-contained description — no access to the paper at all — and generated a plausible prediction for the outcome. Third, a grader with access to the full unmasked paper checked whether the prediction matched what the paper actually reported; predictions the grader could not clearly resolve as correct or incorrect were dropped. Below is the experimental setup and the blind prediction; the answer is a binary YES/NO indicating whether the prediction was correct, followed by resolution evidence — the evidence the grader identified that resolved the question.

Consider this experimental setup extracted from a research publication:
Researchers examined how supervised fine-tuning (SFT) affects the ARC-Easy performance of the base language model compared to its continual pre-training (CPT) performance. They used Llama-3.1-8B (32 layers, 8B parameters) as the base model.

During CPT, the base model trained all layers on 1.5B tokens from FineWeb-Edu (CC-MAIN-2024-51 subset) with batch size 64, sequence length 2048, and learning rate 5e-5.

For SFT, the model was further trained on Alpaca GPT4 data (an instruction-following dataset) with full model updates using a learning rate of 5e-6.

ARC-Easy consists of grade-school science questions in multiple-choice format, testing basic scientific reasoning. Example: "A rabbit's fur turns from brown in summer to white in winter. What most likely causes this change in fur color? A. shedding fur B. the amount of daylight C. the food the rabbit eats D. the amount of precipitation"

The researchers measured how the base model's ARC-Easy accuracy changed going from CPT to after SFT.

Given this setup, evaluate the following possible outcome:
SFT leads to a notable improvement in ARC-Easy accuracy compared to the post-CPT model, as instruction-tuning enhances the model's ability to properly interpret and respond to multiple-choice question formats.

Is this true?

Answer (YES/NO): NO